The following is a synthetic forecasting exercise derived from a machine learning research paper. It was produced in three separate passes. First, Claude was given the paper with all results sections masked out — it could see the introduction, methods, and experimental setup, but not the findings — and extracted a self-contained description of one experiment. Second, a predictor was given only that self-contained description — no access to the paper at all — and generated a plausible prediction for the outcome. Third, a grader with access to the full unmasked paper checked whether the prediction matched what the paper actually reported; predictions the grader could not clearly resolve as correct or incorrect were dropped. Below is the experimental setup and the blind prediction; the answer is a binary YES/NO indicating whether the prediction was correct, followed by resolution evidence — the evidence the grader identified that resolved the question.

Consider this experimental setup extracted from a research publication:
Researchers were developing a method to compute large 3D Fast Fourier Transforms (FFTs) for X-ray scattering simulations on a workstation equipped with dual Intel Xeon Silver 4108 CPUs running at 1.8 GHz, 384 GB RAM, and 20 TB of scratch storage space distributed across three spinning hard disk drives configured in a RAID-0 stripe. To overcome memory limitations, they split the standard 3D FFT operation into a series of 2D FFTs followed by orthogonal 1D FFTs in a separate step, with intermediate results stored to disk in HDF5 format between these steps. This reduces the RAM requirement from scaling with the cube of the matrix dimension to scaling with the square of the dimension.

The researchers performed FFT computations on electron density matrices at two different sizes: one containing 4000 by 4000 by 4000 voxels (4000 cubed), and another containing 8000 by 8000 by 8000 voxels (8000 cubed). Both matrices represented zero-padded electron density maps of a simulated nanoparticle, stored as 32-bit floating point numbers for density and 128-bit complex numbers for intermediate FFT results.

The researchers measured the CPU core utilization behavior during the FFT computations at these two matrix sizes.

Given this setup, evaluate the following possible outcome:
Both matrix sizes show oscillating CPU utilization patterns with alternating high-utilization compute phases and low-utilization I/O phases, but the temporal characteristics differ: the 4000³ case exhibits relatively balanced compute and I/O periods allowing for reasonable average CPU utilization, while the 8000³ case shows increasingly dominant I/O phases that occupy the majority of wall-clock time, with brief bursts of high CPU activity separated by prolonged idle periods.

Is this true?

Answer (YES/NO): NO